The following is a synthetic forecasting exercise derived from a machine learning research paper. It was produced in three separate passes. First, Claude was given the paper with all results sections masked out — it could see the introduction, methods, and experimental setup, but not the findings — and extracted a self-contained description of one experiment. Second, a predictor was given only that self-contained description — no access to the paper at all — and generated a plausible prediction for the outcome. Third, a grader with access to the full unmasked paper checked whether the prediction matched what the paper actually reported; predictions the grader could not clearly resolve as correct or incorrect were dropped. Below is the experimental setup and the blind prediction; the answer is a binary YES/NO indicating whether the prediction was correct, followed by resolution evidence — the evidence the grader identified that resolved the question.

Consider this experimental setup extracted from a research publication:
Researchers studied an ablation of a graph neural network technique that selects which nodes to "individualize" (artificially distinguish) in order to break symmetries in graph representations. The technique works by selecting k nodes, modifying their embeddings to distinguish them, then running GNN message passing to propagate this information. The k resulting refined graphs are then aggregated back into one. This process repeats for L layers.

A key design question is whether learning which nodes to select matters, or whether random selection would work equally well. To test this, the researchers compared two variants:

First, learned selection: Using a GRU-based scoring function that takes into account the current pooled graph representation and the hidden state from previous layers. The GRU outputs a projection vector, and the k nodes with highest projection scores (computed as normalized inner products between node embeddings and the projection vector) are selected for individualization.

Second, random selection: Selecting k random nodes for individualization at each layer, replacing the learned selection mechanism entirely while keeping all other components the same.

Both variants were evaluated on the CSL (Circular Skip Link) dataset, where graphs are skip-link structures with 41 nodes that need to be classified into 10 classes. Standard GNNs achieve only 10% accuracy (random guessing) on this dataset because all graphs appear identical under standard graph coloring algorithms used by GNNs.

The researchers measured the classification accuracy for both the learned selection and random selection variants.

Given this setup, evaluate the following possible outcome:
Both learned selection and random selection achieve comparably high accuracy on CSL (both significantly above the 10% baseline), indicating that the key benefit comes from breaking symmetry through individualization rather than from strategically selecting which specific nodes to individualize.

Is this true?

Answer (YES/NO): NO